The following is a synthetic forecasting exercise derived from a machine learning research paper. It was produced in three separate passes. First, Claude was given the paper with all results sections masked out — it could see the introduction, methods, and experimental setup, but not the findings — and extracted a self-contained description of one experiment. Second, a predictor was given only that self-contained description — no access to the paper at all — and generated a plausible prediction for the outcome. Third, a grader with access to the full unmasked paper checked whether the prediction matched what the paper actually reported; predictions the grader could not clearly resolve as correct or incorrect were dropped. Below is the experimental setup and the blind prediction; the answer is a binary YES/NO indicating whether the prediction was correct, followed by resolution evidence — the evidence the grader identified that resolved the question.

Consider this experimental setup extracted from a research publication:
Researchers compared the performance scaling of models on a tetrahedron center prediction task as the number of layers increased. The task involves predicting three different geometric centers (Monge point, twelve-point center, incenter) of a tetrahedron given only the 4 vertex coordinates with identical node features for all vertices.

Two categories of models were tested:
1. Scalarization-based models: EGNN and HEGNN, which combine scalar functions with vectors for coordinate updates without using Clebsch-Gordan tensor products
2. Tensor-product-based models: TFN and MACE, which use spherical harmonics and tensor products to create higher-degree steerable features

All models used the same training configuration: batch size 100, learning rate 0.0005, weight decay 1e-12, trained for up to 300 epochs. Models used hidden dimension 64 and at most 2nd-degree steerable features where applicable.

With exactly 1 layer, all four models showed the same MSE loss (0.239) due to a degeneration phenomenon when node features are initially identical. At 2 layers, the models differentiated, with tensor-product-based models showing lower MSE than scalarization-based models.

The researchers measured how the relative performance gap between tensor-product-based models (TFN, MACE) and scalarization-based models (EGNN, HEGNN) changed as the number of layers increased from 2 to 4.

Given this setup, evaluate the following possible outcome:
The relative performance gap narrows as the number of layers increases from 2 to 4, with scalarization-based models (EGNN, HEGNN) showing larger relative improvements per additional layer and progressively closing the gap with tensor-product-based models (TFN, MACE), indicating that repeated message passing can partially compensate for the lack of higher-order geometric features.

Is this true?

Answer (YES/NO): YES